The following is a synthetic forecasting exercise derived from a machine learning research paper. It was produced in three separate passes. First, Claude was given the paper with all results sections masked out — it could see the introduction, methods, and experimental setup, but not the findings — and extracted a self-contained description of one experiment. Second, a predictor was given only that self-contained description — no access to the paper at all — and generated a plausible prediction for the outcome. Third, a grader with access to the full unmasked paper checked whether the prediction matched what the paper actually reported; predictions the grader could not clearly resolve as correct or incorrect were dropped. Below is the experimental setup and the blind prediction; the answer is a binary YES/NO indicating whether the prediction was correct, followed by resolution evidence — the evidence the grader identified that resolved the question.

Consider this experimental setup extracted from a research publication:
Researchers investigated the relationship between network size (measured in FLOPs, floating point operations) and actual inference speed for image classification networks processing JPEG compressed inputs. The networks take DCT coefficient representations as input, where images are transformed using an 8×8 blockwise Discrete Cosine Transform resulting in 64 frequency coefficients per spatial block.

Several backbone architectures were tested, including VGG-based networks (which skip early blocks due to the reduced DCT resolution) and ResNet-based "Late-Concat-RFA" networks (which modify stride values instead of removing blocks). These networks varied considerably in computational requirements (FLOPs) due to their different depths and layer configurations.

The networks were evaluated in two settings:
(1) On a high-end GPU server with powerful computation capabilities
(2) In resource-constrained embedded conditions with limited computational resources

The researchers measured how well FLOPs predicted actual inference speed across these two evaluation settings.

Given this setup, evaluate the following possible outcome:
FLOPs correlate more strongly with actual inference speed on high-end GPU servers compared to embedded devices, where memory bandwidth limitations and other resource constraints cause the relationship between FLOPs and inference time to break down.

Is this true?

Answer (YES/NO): NO